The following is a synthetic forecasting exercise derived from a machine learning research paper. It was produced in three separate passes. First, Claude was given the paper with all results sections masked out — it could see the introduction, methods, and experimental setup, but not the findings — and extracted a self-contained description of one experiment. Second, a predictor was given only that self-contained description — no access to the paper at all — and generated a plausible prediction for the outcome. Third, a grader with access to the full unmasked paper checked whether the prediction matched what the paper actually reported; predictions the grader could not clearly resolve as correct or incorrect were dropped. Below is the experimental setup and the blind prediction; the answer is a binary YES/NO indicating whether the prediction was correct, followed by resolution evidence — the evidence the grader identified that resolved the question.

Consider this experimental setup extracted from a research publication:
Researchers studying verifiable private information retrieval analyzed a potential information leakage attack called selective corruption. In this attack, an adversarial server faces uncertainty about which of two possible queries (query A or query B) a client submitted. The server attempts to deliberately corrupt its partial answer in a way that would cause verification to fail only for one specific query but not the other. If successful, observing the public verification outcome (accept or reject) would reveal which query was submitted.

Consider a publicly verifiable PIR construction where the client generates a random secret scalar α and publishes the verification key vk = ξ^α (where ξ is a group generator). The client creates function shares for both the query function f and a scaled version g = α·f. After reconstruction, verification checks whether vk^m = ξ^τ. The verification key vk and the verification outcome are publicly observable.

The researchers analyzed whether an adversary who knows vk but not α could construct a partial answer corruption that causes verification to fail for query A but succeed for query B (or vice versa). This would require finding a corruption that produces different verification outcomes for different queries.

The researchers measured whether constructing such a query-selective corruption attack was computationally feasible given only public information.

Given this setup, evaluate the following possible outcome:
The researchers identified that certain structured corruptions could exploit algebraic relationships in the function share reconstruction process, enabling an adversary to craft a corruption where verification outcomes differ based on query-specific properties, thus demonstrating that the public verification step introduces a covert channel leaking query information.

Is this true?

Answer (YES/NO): NO